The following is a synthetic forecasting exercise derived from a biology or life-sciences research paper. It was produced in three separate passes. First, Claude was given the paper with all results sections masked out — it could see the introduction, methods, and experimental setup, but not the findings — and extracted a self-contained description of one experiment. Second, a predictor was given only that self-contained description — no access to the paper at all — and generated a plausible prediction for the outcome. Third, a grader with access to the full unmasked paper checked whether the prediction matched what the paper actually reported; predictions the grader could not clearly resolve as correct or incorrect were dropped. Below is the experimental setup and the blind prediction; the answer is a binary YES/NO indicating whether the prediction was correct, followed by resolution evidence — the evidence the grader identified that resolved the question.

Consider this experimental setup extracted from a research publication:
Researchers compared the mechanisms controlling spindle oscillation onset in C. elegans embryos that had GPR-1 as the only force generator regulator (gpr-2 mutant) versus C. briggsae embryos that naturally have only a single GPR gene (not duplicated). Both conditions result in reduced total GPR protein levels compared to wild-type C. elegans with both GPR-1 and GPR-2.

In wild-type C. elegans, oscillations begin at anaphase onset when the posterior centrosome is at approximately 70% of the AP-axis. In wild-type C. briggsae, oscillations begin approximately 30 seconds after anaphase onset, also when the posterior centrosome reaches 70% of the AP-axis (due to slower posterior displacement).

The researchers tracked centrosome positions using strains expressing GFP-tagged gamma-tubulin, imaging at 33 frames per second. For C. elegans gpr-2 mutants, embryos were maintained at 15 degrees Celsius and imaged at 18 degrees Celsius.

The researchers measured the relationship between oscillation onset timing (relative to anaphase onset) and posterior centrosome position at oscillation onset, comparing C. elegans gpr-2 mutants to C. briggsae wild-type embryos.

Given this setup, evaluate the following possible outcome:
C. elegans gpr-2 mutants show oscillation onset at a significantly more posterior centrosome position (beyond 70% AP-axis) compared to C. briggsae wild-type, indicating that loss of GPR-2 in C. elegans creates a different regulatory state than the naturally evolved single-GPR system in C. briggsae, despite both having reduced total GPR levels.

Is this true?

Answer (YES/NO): NO